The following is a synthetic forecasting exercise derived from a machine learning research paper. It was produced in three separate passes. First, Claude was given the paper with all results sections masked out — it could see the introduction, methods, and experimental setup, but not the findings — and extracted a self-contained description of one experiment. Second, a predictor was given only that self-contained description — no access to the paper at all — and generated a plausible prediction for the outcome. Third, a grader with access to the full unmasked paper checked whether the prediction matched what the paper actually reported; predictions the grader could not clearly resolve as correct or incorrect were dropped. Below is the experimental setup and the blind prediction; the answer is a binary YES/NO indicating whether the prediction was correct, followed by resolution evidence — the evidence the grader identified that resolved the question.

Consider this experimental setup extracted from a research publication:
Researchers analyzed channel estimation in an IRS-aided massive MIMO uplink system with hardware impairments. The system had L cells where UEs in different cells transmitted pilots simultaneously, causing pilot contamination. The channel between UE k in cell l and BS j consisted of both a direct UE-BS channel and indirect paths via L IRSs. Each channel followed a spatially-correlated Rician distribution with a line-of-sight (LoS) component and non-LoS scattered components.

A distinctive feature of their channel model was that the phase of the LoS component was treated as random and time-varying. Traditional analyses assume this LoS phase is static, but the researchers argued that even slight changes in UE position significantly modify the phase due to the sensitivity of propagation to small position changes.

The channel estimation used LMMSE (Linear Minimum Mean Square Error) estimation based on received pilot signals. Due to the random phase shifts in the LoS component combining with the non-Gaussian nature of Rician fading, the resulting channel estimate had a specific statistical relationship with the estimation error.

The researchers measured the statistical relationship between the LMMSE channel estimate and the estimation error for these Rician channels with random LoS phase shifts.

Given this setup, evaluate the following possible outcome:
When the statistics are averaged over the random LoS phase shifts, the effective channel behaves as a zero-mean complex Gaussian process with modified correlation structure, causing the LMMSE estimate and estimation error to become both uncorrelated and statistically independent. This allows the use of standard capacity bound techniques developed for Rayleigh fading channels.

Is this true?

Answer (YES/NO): NO